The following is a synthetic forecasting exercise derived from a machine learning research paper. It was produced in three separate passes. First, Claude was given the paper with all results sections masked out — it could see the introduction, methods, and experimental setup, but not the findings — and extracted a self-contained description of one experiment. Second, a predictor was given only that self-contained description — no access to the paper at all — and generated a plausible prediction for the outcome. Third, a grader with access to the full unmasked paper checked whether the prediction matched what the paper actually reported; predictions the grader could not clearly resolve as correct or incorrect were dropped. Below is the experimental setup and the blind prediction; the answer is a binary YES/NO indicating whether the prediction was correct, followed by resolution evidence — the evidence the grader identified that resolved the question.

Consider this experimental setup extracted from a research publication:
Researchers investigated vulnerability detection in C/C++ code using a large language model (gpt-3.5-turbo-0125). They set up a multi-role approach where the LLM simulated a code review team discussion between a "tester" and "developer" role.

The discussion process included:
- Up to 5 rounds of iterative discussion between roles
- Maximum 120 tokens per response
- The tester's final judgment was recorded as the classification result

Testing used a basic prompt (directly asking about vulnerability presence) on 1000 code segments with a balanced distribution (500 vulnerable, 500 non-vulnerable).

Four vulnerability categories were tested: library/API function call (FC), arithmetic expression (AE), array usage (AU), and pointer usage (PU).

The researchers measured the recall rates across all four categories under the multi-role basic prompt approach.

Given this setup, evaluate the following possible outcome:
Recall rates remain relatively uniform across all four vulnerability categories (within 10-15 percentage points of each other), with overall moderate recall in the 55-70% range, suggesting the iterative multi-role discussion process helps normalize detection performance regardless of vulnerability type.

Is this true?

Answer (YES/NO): NO